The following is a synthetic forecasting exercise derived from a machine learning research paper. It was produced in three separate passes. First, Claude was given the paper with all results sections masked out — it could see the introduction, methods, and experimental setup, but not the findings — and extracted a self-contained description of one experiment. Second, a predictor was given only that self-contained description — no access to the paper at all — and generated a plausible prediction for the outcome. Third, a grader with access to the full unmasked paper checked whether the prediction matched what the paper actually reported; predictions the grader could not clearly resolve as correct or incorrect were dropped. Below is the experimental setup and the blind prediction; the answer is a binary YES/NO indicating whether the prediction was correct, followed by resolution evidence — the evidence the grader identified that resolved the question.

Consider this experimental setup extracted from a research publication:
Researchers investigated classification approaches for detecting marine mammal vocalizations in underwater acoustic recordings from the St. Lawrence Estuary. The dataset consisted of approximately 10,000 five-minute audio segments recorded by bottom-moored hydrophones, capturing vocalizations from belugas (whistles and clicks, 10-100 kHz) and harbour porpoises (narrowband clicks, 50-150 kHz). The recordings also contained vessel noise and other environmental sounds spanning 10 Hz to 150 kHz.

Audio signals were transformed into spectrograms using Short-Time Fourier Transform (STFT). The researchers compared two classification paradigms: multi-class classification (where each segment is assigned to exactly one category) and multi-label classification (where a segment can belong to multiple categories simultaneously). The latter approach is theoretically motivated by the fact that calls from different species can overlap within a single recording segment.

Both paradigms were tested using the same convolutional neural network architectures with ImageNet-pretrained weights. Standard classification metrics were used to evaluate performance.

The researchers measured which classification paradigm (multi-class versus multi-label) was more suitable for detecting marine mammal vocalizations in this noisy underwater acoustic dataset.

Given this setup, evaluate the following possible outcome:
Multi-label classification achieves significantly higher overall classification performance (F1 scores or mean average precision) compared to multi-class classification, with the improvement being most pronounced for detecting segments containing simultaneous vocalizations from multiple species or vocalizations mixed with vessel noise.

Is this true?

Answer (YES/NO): NO